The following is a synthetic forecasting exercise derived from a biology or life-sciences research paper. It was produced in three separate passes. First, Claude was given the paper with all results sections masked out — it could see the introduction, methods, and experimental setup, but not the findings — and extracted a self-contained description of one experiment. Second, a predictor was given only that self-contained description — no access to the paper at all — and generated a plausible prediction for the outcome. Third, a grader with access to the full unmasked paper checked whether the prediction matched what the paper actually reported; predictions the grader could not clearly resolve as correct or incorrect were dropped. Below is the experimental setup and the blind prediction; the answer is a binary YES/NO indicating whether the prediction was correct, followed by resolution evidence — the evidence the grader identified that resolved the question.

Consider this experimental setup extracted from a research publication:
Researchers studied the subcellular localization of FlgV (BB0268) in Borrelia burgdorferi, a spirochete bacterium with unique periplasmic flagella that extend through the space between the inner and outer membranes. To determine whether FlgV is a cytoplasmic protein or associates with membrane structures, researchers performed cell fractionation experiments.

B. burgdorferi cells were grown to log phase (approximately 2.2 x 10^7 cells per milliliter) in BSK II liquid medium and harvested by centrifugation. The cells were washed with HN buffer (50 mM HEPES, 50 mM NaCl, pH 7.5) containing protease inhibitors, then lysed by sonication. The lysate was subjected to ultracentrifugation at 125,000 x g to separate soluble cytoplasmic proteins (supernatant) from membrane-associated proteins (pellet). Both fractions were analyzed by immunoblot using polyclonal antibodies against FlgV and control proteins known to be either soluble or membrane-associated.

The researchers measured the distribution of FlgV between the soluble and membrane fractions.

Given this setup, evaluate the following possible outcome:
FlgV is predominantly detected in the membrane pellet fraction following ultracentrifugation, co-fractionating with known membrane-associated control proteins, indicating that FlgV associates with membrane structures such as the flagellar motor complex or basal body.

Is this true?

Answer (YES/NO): YES